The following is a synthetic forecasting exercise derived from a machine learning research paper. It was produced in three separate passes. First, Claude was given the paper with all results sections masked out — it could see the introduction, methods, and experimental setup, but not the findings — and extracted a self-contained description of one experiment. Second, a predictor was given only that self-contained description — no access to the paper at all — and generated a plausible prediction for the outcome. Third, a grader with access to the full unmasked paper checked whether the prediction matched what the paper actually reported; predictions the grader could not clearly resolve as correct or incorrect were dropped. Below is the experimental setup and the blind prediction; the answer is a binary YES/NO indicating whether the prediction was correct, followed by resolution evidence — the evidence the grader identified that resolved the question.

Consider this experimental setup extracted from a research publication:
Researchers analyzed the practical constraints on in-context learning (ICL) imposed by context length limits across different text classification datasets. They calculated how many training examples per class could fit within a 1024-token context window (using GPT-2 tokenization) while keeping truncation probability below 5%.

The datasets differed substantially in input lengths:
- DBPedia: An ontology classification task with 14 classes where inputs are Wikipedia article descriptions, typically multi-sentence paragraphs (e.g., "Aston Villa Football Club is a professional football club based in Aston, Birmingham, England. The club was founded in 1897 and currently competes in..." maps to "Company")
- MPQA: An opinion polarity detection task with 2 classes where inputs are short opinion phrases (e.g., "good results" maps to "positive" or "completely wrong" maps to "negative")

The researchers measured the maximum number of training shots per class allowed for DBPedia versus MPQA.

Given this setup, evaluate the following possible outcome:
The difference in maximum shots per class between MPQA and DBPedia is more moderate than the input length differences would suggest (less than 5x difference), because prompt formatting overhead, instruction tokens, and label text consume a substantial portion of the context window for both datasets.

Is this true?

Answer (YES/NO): NO